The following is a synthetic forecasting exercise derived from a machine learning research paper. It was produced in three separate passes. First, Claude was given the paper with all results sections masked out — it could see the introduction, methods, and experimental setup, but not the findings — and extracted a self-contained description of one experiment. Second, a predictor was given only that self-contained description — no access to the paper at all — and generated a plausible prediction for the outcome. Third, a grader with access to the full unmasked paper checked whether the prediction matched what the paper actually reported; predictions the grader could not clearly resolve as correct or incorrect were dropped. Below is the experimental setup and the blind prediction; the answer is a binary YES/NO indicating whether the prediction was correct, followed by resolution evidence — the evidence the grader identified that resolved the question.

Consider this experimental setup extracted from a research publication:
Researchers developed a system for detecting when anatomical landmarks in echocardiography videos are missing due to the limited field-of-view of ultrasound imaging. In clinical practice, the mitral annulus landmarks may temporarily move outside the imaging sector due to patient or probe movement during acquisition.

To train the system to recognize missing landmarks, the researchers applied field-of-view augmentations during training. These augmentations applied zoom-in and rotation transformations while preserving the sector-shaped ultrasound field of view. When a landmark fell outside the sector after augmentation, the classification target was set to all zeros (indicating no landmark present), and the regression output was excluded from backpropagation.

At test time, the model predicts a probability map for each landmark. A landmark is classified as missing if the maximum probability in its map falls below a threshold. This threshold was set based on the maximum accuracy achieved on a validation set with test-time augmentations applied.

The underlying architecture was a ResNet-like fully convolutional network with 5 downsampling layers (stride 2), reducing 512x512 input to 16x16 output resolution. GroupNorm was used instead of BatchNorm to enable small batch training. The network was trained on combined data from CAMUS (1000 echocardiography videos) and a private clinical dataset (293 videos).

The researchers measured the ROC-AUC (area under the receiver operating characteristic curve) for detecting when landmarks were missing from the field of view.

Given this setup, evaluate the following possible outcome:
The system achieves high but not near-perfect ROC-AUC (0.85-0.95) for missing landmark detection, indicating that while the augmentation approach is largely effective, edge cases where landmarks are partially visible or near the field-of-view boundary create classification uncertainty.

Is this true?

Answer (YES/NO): NO